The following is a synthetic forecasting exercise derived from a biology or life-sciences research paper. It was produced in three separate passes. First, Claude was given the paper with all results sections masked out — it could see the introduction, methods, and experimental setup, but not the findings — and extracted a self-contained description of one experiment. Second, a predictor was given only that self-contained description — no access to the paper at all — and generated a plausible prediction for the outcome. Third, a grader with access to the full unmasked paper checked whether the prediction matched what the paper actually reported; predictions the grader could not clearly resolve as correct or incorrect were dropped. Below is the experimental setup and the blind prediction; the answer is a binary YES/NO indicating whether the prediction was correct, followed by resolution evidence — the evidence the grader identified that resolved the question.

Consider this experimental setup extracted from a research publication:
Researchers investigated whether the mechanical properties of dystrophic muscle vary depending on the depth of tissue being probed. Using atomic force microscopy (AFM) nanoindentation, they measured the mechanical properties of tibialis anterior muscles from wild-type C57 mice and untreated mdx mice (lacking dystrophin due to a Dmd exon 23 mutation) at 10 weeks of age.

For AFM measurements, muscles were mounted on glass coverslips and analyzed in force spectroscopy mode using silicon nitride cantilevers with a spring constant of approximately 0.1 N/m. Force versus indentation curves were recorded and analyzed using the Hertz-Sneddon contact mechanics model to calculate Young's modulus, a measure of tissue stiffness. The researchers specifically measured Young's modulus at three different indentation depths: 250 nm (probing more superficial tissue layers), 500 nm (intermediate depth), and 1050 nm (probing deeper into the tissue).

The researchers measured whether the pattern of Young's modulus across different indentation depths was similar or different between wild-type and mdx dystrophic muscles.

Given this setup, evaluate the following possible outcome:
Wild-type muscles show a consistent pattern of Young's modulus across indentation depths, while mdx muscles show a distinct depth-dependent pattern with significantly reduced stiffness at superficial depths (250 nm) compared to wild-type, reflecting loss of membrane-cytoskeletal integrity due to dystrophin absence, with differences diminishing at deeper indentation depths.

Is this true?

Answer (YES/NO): NO